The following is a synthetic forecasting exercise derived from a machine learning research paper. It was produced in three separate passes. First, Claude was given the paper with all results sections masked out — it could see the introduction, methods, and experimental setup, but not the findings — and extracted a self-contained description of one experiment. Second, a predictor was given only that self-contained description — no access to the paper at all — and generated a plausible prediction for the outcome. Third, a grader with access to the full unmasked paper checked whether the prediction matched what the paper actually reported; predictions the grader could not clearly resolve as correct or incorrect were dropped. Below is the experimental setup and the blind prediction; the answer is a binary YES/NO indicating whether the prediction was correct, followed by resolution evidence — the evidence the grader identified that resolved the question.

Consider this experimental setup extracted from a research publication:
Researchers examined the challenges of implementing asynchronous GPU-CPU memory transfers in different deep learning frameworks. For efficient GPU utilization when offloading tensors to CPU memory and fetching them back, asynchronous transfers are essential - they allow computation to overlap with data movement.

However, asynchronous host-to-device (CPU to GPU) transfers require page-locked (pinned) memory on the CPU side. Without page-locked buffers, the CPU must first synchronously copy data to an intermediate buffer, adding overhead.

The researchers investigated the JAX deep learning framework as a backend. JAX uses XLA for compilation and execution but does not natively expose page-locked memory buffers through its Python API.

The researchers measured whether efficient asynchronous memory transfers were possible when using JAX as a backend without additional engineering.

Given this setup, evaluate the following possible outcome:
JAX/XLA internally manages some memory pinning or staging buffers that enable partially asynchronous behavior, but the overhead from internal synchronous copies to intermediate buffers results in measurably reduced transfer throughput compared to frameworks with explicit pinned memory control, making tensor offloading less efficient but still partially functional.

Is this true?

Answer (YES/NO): NO